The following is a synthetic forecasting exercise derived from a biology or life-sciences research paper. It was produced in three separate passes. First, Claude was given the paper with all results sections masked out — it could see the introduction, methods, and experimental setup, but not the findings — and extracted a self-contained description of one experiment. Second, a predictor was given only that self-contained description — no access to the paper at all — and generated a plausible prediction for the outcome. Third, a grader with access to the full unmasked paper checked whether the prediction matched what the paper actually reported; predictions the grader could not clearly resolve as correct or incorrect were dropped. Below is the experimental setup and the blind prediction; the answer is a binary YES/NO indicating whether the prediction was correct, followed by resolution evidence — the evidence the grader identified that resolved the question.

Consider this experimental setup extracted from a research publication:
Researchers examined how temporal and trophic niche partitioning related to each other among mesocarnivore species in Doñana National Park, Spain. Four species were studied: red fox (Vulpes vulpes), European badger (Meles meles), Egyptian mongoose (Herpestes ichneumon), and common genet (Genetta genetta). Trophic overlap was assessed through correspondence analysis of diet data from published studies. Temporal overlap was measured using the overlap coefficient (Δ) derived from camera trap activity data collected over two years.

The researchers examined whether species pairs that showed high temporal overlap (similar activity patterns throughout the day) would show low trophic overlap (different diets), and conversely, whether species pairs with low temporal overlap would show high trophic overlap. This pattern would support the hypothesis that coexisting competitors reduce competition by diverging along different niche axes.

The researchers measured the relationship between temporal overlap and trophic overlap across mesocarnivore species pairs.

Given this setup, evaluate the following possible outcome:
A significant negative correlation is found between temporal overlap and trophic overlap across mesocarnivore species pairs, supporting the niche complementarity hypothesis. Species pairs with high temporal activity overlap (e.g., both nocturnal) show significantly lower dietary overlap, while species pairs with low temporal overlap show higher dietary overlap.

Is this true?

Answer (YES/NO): NO